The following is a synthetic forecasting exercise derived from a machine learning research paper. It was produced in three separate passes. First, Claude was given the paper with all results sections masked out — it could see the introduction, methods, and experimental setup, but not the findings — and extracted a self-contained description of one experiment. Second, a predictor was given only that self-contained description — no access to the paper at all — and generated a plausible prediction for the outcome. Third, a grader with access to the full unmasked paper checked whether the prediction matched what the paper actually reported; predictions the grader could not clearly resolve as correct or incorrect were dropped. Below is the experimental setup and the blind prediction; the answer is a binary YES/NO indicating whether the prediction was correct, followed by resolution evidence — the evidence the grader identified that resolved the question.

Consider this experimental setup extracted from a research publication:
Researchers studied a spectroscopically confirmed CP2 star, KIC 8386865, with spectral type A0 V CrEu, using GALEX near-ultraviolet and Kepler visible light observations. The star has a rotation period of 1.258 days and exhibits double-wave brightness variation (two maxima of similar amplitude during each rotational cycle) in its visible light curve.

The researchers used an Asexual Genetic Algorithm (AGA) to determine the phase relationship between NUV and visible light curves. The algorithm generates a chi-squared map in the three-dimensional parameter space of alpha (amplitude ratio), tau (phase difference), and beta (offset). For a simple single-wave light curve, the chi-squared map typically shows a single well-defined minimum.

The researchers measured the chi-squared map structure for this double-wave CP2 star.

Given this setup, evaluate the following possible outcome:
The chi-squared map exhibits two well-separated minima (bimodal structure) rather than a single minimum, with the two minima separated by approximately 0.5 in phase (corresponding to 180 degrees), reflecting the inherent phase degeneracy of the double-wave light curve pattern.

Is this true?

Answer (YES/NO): NO